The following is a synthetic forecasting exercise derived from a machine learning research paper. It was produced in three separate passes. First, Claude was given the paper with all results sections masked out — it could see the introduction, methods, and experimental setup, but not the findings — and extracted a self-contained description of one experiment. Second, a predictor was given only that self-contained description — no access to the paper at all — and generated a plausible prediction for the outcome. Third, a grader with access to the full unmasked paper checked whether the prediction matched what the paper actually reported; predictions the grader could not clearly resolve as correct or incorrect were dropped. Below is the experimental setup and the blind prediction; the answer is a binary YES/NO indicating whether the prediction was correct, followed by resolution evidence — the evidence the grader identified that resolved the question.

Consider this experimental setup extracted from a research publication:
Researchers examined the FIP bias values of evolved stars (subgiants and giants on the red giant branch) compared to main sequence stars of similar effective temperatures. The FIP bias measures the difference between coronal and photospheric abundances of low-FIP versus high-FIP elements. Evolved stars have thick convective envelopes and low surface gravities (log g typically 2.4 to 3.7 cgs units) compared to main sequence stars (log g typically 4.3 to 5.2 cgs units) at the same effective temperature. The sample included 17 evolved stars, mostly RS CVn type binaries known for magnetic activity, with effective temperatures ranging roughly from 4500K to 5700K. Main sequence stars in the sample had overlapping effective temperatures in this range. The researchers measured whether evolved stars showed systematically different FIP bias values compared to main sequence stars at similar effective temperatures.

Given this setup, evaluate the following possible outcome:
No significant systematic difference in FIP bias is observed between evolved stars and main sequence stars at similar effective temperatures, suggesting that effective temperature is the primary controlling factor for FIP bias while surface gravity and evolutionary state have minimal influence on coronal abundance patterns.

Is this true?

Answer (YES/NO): NO